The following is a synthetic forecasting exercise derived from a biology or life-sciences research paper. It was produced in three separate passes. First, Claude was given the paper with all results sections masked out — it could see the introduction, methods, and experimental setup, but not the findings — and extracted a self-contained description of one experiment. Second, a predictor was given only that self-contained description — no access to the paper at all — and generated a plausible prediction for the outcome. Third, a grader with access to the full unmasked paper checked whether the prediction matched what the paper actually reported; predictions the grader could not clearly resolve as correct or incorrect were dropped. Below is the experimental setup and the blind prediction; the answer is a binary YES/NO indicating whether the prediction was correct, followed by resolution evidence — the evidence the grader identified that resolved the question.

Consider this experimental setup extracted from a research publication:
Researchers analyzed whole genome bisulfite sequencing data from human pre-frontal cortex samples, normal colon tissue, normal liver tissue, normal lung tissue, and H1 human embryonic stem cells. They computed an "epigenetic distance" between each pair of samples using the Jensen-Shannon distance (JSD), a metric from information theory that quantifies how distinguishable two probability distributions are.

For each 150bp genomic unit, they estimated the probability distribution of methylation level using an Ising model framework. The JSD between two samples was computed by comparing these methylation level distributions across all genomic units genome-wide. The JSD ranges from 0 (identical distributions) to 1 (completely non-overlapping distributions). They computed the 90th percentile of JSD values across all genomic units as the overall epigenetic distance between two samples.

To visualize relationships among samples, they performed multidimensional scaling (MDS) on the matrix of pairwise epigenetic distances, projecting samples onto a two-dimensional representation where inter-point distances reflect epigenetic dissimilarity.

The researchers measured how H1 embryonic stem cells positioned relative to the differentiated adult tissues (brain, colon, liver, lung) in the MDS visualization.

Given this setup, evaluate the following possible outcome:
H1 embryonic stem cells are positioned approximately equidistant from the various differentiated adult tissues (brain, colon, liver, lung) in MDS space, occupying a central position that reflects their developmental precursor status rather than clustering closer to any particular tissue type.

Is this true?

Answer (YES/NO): YES